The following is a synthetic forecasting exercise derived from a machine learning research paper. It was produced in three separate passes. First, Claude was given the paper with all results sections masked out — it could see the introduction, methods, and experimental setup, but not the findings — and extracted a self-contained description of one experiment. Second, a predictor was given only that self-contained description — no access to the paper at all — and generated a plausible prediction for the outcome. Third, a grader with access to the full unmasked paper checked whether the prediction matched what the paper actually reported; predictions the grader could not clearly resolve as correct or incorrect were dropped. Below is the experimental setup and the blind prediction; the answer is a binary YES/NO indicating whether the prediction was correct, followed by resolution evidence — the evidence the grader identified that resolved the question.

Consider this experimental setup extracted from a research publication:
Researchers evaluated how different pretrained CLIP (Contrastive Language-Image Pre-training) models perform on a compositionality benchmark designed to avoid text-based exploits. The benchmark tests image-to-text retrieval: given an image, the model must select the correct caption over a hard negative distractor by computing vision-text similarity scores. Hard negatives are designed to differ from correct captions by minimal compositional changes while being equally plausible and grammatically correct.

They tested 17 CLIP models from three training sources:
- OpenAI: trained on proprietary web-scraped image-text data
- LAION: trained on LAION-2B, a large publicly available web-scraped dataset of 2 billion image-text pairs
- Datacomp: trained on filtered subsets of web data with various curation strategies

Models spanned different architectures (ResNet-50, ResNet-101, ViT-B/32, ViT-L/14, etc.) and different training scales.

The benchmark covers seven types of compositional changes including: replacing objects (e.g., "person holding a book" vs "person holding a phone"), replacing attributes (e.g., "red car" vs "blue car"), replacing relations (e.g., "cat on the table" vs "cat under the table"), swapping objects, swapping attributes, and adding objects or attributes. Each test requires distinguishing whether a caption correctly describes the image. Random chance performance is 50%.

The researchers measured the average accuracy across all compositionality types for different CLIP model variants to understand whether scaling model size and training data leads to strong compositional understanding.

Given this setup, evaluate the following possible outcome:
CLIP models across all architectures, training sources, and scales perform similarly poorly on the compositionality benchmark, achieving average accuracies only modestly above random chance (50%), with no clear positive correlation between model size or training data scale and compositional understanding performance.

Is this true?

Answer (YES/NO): NO